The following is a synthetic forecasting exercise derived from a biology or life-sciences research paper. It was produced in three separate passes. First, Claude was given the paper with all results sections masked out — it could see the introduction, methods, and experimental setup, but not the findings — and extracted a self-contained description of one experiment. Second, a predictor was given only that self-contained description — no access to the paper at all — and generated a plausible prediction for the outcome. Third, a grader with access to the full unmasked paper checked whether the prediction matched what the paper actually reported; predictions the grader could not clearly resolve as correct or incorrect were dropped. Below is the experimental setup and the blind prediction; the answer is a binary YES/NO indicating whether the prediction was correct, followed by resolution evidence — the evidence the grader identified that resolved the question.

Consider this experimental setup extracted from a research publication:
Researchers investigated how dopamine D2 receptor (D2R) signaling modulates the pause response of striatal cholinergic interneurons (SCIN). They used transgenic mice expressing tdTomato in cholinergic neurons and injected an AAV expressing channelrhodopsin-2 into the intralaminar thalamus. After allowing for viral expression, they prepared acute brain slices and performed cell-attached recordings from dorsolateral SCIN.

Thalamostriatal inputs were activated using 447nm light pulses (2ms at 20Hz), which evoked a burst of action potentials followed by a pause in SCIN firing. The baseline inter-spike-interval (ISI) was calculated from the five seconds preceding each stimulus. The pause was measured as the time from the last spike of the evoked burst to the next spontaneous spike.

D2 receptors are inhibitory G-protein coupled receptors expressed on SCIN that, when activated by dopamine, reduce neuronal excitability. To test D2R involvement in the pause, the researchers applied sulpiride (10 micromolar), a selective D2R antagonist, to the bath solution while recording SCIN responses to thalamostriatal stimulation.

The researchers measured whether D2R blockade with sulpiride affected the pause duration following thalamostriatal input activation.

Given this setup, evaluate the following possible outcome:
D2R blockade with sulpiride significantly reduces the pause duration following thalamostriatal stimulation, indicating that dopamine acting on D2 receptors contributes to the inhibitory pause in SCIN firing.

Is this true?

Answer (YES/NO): NO